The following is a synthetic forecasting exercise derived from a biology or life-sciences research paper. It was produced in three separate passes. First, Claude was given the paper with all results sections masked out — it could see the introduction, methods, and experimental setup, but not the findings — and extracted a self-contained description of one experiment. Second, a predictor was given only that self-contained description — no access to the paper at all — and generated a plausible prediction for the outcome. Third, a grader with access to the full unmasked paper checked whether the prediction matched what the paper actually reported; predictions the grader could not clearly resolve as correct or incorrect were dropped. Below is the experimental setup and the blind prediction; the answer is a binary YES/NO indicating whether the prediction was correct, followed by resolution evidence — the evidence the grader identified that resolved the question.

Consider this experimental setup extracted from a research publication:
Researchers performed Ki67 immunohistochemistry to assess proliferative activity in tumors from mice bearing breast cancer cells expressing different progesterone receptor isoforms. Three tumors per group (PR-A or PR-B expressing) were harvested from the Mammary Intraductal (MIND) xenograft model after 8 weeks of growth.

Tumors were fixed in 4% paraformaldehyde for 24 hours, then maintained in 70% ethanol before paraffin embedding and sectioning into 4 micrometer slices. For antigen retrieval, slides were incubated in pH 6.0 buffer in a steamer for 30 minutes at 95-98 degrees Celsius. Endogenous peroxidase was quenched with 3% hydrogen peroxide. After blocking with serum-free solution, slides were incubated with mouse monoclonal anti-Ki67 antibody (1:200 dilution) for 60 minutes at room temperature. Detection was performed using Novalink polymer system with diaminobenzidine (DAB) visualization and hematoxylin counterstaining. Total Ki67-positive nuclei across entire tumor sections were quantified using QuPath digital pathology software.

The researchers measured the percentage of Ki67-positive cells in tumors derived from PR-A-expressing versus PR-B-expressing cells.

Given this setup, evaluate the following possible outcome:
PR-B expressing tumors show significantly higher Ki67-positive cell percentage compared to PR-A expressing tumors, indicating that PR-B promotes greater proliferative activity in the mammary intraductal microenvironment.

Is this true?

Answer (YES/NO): YES